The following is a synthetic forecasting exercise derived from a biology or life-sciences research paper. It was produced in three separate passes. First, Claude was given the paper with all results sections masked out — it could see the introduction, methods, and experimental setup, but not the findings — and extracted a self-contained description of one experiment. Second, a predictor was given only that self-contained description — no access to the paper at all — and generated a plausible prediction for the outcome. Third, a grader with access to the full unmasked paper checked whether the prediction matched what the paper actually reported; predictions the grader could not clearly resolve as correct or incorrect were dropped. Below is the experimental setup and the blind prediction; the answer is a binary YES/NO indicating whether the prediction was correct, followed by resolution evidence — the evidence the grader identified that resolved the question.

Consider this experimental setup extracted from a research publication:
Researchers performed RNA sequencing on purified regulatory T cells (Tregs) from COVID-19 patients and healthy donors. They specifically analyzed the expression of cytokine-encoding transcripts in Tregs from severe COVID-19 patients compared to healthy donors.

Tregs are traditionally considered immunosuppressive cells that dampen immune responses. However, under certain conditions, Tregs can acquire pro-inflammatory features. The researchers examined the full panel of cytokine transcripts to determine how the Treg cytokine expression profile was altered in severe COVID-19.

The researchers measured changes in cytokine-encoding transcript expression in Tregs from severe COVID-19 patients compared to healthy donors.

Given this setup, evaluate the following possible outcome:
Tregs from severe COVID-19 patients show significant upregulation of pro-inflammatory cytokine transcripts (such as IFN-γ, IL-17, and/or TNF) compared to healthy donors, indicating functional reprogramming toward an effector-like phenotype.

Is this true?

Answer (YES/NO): NO